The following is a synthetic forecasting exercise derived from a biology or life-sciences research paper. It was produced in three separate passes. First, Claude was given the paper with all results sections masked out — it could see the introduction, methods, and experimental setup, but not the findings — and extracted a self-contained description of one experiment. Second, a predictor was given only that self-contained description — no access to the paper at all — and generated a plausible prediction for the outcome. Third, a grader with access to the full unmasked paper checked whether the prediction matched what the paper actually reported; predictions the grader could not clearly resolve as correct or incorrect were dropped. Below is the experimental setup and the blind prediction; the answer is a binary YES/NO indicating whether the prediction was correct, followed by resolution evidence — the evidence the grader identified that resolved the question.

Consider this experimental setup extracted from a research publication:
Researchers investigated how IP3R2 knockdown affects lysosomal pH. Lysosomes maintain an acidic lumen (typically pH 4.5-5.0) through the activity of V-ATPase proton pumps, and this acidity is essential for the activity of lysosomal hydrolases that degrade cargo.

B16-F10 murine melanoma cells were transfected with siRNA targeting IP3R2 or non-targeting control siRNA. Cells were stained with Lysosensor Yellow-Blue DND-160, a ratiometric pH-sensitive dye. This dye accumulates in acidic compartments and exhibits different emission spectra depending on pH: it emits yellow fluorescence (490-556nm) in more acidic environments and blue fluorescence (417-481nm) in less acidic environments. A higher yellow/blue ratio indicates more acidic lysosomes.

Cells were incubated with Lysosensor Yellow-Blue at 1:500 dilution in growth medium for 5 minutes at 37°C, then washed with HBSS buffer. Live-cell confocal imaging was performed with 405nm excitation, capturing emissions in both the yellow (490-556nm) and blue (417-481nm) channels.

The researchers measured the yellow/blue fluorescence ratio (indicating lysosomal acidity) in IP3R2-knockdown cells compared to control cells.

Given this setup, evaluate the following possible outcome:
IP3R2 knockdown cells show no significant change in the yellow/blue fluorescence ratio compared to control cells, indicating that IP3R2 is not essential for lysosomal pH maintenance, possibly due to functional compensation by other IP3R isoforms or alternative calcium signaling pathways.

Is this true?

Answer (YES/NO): NO